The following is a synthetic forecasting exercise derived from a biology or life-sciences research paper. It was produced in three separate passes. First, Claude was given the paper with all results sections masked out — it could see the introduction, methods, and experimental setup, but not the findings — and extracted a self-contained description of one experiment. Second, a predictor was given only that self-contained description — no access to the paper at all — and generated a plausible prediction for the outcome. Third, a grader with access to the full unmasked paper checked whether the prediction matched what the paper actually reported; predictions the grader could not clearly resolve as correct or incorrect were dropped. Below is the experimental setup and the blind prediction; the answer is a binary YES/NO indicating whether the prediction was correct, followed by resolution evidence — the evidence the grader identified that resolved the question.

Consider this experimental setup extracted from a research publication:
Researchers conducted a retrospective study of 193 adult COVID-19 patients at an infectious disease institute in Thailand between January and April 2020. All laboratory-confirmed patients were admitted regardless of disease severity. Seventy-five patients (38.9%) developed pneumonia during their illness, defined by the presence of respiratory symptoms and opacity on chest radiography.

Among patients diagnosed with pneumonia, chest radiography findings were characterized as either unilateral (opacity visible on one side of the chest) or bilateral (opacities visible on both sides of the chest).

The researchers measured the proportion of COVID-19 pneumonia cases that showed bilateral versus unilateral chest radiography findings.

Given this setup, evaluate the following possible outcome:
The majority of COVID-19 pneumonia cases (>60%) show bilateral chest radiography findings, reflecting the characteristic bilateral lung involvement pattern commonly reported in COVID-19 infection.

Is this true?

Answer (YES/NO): YES